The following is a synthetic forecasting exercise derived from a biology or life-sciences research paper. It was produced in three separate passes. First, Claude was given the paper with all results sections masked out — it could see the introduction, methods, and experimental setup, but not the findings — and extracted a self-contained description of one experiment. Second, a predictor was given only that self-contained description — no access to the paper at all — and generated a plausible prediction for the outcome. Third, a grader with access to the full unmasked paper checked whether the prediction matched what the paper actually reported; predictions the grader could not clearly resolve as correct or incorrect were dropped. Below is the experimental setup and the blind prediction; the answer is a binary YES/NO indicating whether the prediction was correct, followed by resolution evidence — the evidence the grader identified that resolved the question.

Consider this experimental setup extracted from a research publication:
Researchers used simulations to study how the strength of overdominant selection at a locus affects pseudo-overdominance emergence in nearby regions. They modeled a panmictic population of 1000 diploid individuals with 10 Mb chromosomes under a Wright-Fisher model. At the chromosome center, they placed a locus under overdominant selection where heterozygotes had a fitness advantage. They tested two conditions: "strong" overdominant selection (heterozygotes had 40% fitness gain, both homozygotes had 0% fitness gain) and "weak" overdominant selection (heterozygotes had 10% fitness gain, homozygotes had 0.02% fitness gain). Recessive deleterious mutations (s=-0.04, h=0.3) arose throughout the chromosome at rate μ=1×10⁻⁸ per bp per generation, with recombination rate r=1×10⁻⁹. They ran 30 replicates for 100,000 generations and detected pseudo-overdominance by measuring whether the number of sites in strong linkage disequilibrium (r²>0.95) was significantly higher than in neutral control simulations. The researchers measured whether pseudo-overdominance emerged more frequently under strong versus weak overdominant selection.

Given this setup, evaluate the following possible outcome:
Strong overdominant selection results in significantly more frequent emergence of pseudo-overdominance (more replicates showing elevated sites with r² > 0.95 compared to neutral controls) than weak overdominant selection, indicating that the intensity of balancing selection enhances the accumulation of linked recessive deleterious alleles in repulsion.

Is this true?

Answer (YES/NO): YES